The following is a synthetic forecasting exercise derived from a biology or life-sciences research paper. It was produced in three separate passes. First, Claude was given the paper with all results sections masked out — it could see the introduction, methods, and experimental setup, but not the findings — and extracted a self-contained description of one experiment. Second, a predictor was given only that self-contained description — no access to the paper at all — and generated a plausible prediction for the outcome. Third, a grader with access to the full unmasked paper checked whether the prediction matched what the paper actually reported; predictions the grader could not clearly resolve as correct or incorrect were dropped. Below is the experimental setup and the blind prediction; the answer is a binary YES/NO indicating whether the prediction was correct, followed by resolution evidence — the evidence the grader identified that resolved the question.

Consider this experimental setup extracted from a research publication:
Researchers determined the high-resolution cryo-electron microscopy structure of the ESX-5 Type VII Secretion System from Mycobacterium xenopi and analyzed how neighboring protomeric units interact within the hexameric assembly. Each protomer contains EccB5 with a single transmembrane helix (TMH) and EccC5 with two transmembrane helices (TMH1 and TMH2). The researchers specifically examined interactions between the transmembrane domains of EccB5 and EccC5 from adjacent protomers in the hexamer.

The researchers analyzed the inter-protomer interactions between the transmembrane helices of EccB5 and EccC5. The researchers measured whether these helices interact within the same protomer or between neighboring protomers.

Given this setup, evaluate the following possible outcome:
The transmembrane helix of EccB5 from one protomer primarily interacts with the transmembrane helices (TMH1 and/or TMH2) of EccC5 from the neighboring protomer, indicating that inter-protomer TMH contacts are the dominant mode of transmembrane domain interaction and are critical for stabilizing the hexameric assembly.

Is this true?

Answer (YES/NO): YES